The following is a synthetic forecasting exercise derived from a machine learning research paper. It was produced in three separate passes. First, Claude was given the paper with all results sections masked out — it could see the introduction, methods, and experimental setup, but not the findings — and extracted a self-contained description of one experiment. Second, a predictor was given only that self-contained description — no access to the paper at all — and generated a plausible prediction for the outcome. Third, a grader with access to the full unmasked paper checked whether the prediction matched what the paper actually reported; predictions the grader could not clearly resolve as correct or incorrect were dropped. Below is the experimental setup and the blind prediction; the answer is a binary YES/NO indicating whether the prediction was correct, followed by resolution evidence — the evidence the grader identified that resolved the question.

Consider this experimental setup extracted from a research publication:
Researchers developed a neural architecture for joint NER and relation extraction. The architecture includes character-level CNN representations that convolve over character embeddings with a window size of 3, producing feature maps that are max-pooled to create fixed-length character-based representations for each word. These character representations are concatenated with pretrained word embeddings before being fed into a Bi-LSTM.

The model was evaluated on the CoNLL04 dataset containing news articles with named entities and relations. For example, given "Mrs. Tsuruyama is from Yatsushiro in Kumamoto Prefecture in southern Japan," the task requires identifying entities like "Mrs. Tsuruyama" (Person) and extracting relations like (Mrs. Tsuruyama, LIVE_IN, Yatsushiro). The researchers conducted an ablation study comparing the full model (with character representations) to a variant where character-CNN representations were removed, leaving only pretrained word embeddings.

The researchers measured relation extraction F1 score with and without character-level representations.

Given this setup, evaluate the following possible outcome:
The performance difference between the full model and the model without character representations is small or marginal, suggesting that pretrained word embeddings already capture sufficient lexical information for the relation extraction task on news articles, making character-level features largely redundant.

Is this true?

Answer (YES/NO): NO